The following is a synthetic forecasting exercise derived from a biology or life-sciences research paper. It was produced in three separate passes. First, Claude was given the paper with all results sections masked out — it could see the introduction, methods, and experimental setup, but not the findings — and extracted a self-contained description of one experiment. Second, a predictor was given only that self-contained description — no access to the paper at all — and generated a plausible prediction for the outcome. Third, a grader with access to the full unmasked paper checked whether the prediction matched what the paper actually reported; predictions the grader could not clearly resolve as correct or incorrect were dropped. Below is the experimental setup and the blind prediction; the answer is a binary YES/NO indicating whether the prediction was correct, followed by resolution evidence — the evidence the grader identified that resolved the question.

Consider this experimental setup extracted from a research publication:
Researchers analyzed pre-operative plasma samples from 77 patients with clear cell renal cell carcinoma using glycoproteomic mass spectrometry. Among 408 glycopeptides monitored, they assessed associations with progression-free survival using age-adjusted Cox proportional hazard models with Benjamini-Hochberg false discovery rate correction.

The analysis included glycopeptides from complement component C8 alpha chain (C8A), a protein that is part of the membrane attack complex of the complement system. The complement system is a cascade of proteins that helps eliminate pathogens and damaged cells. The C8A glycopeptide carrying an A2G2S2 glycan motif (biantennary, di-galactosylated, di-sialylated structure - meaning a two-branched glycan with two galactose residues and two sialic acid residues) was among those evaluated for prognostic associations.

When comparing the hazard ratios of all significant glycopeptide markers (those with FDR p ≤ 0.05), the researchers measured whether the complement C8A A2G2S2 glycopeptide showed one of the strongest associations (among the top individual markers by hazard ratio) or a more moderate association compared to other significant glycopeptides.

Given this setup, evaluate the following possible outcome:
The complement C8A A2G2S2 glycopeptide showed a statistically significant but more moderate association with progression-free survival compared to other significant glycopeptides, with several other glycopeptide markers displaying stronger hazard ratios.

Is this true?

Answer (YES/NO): NO